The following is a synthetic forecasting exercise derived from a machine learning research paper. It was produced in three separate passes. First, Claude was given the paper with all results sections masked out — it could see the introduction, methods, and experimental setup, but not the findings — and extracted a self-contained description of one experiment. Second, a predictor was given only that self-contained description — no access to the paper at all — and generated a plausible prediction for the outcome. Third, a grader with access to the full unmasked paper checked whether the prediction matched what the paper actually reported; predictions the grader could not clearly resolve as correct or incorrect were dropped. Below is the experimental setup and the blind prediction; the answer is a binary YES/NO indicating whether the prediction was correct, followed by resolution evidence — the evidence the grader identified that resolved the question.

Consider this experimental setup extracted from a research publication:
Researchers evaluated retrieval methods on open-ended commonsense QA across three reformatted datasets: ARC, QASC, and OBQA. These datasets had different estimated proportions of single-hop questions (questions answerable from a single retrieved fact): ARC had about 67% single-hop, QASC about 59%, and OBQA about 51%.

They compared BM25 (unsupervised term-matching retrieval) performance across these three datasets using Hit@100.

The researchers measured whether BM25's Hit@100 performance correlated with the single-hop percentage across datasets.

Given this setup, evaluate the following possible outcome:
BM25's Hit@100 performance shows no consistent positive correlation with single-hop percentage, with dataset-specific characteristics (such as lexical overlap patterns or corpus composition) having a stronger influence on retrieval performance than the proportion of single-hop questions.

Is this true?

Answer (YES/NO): NO